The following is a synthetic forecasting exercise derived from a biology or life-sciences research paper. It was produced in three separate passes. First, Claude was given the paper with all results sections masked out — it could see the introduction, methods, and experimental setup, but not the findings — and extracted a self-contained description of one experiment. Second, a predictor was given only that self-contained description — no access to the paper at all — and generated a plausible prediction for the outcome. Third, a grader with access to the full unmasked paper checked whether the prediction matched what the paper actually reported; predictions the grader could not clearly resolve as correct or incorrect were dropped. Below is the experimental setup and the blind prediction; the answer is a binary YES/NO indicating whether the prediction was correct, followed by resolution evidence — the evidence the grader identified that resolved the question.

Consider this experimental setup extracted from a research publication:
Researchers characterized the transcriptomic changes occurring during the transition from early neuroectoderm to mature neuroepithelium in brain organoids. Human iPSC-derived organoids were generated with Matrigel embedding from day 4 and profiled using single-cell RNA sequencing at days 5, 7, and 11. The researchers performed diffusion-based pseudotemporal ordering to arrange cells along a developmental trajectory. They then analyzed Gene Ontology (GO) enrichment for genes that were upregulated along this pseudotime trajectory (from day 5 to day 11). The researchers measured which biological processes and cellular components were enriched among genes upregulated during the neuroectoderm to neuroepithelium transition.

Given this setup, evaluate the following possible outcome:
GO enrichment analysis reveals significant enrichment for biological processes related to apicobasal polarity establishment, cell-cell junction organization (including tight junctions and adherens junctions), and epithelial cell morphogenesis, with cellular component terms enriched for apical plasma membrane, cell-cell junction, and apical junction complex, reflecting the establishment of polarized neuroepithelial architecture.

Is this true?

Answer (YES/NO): NO